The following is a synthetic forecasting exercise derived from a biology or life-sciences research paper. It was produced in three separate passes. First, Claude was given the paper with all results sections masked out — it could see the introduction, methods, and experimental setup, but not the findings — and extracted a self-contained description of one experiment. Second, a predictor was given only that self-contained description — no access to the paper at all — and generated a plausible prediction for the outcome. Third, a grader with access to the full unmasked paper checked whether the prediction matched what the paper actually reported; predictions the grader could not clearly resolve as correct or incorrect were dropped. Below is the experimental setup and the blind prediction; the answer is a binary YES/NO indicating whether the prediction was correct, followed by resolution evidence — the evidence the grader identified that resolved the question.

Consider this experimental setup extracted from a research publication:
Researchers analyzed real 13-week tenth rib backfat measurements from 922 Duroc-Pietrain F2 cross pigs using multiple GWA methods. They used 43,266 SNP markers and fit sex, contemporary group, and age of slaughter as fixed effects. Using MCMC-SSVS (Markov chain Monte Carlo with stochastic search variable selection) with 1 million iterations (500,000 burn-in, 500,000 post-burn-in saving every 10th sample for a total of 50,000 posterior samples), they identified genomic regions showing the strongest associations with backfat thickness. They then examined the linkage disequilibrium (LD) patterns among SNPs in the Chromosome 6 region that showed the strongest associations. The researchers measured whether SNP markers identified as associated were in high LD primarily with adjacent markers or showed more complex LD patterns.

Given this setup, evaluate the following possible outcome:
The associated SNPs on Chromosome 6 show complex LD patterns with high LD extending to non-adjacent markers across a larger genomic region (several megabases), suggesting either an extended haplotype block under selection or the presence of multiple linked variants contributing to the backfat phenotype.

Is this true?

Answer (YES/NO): NO